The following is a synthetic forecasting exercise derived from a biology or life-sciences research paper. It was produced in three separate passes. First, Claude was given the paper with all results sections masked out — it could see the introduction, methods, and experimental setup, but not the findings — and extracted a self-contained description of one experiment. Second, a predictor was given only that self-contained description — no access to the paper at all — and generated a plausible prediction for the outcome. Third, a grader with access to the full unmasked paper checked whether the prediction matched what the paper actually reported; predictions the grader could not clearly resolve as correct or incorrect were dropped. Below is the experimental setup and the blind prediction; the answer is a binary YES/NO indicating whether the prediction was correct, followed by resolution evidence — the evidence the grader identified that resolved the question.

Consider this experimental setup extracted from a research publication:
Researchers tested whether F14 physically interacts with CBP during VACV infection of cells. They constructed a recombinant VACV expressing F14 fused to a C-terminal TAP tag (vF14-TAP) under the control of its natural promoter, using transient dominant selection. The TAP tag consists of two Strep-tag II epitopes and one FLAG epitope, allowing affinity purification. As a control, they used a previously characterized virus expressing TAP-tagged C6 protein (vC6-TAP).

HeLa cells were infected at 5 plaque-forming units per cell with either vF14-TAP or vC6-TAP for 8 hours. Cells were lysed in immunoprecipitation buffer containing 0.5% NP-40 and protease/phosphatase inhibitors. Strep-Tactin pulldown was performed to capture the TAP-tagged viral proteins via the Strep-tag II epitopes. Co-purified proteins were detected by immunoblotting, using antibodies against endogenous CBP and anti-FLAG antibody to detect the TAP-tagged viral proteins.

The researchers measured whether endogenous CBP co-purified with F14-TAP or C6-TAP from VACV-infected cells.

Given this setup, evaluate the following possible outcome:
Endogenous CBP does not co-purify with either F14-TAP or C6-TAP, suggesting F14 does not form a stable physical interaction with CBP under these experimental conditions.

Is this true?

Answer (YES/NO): NO